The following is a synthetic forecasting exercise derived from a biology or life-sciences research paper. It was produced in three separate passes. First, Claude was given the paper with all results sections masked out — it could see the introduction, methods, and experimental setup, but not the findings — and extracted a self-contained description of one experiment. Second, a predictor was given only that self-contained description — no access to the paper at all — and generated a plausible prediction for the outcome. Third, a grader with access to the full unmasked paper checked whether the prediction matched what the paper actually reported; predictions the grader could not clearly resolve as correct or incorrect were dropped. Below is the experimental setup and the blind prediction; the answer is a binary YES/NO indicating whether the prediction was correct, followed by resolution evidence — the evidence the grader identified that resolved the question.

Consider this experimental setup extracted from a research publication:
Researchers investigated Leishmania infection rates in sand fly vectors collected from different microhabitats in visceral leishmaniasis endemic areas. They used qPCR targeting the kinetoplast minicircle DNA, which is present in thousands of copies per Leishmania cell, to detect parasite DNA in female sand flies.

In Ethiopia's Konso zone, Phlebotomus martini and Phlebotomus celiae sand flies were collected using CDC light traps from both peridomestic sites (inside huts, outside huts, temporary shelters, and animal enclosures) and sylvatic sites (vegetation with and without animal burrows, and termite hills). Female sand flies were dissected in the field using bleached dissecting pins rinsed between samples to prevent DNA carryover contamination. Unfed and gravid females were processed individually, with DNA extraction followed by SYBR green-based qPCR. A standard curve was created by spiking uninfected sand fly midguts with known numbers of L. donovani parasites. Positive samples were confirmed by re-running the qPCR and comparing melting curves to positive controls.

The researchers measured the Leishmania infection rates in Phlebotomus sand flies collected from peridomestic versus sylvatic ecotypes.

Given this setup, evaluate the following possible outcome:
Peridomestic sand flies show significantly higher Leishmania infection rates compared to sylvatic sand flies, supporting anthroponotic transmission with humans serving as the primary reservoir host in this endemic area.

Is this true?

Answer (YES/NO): NO